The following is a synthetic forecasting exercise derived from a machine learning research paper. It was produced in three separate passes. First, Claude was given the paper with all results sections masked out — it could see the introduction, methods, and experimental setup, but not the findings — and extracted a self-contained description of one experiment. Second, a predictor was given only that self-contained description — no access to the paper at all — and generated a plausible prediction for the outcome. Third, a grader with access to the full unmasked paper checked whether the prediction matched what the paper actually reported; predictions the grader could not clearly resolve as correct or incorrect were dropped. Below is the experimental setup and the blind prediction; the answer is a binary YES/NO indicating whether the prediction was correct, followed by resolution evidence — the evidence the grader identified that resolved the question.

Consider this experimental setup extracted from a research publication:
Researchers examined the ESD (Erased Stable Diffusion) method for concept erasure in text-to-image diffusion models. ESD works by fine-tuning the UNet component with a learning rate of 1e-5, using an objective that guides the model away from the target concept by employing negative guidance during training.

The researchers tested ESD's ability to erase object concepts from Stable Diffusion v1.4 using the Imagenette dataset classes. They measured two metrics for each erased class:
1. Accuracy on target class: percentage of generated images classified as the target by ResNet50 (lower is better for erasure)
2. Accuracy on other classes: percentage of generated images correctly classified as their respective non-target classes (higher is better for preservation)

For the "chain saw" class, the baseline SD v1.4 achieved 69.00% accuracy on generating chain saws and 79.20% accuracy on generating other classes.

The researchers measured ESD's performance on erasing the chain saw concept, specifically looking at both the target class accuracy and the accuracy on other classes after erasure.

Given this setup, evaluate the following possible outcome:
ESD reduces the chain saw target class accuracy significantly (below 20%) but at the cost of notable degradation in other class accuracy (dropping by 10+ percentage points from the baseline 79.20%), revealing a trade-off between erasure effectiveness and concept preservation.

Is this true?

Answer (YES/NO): YES